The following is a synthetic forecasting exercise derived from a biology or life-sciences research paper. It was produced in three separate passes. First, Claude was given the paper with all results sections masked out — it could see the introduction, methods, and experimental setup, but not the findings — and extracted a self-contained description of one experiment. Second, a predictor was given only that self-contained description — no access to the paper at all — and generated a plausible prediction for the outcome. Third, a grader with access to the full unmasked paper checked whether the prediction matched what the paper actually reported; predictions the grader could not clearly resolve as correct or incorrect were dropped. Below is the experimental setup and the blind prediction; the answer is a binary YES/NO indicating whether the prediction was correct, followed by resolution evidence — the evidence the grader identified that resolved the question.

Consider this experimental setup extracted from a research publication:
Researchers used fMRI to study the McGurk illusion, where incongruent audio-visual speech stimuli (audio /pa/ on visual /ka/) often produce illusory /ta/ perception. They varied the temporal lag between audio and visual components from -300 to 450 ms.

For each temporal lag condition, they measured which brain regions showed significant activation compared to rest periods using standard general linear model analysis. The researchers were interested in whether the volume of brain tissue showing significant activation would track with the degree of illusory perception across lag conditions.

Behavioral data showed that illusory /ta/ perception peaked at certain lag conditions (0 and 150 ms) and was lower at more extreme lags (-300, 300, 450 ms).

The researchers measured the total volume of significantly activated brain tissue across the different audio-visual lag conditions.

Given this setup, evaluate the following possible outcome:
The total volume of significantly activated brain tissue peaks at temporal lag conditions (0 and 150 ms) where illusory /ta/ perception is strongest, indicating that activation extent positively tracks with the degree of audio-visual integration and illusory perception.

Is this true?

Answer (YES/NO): YES